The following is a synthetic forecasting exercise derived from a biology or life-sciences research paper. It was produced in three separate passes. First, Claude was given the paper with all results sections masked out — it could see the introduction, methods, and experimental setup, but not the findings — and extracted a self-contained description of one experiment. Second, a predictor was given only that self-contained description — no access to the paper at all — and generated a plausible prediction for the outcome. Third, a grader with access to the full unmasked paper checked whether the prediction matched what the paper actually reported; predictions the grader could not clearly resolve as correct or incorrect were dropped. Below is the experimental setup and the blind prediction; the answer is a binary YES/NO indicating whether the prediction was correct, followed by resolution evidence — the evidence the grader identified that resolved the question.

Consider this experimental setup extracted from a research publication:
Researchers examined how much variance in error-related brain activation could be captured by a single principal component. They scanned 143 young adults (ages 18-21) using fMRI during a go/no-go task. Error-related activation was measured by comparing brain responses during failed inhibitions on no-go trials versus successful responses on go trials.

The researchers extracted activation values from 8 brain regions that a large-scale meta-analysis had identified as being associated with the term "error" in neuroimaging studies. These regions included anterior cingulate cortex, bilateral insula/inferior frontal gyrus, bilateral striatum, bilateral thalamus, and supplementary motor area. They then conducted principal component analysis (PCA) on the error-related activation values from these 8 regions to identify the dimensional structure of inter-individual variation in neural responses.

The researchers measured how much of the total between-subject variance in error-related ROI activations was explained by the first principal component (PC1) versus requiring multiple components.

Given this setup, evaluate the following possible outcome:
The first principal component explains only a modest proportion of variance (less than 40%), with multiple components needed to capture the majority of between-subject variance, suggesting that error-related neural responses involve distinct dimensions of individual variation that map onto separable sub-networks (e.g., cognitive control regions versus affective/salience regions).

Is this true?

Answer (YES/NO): NO